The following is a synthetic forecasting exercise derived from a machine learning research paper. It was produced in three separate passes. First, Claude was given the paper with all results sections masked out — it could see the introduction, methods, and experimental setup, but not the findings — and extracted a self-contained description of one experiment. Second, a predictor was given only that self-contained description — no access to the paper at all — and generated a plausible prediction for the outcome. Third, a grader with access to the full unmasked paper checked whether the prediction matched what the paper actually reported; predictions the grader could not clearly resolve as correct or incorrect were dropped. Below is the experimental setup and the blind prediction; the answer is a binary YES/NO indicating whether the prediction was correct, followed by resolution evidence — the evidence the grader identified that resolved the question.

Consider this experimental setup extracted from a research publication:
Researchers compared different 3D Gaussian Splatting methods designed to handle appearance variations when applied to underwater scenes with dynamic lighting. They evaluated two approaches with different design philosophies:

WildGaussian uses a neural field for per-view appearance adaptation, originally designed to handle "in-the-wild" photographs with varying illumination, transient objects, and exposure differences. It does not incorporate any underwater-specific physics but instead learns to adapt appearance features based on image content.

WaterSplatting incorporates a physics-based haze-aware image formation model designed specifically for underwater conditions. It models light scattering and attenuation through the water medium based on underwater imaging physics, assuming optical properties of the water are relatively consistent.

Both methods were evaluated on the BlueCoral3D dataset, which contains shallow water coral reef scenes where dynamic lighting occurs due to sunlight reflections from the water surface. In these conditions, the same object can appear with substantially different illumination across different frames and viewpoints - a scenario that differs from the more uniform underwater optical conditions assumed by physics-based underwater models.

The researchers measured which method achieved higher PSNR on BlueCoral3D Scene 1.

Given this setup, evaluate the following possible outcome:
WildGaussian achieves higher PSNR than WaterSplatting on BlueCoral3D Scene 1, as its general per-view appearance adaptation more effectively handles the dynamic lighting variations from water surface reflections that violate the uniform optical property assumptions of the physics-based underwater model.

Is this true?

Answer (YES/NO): YES